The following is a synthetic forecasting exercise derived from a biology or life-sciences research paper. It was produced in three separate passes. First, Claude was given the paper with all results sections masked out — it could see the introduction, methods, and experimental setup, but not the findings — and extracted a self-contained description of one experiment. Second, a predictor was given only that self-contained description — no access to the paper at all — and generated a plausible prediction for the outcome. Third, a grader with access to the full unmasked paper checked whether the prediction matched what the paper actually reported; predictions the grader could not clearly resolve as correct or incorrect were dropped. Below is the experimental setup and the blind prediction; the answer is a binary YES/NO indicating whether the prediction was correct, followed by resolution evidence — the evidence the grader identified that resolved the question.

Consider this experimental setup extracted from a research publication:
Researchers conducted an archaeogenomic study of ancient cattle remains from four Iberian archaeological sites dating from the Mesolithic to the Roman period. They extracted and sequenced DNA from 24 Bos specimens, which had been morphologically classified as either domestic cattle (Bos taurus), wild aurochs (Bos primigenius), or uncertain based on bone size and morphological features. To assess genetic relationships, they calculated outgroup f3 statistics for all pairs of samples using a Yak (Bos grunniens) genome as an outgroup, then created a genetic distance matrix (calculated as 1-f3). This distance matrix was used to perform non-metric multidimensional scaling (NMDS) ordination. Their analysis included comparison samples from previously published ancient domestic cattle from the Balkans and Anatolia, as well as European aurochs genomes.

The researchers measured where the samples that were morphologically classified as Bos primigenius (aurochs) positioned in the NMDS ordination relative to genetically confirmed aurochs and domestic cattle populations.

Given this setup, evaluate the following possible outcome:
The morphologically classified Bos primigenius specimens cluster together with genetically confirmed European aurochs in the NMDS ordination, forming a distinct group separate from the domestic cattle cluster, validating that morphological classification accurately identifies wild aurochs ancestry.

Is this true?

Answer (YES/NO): NO